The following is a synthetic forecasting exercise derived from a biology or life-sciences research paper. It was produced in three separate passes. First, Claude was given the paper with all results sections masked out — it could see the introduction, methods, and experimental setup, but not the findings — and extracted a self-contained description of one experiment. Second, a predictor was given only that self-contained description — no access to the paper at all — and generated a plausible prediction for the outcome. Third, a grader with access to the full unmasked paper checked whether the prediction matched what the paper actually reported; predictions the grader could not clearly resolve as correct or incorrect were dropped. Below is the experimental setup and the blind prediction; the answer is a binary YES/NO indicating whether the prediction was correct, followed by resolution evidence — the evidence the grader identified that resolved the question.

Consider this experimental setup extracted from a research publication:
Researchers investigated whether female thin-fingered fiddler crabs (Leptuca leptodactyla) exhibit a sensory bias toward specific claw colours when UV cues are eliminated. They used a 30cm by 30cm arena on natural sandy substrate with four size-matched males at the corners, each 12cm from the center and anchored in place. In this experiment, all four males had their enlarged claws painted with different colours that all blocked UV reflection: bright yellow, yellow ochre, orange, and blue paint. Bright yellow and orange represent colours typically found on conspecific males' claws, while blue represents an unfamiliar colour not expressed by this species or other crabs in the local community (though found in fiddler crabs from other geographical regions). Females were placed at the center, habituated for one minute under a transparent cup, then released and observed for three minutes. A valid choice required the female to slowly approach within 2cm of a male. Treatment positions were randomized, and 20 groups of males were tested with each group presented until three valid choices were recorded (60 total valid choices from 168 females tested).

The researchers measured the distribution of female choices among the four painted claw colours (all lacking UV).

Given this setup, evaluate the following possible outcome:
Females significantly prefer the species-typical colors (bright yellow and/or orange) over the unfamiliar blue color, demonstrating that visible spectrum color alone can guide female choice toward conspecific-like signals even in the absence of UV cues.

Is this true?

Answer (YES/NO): NO